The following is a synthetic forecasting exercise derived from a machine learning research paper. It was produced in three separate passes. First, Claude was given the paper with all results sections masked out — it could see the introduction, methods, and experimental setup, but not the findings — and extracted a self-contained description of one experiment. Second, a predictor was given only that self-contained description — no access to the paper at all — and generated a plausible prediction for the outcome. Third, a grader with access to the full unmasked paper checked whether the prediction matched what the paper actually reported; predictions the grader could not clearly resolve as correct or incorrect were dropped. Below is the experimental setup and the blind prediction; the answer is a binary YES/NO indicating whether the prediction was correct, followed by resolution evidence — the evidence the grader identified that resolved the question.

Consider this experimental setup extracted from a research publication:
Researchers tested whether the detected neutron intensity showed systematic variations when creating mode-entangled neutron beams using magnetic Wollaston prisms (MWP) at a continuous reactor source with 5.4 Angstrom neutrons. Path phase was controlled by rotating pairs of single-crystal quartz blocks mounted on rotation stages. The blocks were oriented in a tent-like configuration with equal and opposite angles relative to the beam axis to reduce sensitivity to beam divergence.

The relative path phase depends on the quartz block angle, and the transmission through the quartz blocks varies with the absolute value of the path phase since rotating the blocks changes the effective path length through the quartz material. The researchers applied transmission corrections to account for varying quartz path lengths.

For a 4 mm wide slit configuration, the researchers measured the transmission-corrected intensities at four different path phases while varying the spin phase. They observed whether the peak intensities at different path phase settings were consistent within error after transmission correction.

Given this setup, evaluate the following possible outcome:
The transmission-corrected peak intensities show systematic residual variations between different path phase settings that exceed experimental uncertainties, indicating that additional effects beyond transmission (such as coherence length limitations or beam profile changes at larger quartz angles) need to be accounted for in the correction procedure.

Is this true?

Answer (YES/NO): NO